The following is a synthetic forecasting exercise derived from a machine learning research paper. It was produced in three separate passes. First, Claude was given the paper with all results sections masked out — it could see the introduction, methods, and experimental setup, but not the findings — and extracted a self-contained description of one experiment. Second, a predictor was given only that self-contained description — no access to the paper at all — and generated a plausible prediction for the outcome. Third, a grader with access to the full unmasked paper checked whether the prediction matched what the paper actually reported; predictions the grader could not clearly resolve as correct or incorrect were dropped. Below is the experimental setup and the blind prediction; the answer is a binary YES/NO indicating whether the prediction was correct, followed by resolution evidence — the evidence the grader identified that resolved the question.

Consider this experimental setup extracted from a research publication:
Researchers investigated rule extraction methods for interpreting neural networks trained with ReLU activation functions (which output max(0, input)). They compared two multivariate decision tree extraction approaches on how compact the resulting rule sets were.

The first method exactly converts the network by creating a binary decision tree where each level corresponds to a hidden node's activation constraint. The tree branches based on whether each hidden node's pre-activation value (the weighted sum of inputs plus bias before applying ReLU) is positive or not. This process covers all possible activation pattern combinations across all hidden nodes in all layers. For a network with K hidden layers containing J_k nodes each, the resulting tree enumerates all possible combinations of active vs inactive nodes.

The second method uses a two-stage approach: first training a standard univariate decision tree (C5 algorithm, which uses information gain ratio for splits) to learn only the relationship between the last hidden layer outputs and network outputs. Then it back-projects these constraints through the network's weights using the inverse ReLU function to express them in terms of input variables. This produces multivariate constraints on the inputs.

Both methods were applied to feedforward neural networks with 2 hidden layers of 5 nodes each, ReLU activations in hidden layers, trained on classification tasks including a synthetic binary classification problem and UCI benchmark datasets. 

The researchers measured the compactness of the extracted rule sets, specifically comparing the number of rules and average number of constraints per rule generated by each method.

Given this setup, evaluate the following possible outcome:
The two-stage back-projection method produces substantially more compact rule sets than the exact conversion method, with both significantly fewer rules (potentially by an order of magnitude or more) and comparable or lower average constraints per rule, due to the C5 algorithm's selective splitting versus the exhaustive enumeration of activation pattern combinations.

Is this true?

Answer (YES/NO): YES